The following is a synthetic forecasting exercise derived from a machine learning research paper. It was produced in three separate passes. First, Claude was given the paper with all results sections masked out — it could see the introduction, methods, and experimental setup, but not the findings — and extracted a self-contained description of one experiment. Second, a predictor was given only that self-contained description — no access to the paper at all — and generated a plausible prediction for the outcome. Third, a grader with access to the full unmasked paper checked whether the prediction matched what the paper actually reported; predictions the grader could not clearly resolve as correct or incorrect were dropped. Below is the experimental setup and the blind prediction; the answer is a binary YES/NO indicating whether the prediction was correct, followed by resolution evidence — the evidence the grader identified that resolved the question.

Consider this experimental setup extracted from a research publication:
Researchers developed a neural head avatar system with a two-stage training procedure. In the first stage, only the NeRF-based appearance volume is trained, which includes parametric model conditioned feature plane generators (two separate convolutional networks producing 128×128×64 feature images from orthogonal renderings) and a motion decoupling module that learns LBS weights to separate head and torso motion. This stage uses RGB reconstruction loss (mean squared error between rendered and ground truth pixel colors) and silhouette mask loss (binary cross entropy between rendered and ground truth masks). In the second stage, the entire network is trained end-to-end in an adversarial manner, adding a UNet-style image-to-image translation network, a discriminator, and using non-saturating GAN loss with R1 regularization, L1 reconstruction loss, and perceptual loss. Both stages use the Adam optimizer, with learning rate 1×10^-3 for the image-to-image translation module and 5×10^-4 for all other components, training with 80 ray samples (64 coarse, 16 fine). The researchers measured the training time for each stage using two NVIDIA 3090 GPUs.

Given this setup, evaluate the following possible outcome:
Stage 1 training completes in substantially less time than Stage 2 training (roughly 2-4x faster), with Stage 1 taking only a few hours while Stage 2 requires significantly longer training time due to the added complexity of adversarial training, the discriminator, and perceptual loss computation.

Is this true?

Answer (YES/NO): NO